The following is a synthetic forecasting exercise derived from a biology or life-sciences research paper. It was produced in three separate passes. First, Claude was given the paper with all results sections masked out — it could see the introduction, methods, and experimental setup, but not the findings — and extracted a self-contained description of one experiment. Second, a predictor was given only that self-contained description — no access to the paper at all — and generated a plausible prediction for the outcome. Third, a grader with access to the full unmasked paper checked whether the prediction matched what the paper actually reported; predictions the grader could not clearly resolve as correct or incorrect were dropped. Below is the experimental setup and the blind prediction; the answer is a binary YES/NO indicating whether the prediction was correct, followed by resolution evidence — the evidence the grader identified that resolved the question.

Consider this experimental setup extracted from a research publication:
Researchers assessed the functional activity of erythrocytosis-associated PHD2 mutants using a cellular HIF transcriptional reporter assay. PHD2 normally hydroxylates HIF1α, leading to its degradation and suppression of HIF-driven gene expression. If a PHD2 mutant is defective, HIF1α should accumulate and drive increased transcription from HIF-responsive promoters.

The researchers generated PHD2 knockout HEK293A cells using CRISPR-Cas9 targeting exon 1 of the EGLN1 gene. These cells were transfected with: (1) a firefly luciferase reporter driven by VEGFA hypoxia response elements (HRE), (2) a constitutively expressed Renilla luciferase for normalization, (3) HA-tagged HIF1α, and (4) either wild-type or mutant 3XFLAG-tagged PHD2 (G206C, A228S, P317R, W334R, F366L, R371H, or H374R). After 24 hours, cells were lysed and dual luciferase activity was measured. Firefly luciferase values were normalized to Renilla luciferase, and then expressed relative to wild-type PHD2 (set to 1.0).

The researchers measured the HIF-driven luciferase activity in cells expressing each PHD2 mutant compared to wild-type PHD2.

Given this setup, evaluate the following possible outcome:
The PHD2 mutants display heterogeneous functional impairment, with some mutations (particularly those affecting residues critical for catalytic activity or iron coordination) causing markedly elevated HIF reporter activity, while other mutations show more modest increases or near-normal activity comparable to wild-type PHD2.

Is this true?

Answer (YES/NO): YES